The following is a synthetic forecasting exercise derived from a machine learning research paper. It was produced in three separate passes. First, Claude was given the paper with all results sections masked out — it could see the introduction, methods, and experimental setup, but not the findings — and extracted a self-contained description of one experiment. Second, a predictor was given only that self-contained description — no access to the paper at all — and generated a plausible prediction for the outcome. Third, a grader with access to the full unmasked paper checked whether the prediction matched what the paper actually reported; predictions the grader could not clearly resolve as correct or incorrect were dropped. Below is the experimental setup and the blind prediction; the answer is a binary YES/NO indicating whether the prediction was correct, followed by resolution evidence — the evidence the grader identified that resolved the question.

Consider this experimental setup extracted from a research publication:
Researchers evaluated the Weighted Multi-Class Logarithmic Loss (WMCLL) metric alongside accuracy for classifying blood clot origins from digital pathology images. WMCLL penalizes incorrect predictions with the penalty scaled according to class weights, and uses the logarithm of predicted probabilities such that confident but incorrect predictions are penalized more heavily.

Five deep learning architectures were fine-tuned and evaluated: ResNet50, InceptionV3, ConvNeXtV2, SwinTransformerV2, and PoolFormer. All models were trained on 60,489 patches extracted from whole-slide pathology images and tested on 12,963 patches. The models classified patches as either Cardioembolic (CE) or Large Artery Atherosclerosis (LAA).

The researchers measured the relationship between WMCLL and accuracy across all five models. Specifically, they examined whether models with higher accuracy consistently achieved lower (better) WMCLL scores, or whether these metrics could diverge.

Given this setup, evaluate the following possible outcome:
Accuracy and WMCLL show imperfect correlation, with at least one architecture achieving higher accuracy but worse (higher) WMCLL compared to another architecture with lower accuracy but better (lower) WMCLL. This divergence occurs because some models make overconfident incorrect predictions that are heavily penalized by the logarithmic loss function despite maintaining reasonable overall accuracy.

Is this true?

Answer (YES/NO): YES